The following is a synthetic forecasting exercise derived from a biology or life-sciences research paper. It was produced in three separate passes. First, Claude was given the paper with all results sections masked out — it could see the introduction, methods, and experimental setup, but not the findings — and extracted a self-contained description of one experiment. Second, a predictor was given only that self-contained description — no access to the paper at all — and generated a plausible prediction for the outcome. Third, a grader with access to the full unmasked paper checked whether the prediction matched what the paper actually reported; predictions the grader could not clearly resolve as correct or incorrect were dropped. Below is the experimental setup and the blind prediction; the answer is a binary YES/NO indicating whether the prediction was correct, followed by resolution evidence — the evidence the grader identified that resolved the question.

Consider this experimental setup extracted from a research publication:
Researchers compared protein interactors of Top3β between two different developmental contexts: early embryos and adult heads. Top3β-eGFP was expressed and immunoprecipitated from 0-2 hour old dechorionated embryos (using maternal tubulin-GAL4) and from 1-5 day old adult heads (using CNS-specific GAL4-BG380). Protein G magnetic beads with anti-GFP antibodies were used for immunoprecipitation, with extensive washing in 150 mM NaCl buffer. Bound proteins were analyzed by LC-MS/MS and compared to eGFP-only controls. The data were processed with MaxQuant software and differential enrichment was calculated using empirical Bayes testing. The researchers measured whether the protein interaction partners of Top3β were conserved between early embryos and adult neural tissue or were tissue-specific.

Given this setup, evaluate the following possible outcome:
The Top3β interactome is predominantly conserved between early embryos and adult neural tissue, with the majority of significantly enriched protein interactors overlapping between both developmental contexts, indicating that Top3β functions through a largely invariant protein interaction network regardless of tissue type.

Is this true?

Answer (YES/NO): NO